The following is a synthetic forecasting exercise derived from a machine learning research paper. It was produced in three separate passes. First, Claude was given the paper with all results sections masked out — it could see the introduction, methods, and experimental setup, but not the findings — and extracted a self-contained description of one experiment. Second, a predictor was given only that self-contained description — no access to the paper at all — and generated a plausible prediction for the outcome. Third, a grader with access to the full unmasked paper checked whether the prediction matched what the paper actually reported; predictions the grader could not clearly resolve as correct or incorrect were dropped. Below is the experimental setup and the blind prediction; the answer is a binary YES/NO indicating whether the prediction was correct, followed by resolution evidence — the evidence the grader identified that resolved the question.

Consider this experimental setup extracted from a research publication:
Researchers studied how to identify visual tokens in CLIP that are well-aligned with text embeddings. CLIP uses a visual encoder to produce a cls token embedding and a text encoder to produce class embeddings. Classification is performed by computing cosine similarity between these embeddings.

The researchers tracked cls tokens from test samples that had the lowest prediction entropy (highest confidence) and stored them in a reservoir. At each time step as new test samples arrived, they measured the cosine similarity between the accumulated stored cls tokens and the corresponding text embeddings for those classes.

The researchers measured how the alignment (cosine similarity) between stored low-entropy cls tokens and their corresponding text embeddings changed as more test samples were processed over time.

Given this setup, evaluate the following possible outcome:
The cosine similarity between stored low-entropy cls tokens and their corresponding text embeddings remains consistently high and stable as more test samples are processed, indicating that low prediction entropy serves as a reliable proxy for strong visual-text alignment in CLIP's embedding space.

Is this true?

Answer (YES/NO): NO